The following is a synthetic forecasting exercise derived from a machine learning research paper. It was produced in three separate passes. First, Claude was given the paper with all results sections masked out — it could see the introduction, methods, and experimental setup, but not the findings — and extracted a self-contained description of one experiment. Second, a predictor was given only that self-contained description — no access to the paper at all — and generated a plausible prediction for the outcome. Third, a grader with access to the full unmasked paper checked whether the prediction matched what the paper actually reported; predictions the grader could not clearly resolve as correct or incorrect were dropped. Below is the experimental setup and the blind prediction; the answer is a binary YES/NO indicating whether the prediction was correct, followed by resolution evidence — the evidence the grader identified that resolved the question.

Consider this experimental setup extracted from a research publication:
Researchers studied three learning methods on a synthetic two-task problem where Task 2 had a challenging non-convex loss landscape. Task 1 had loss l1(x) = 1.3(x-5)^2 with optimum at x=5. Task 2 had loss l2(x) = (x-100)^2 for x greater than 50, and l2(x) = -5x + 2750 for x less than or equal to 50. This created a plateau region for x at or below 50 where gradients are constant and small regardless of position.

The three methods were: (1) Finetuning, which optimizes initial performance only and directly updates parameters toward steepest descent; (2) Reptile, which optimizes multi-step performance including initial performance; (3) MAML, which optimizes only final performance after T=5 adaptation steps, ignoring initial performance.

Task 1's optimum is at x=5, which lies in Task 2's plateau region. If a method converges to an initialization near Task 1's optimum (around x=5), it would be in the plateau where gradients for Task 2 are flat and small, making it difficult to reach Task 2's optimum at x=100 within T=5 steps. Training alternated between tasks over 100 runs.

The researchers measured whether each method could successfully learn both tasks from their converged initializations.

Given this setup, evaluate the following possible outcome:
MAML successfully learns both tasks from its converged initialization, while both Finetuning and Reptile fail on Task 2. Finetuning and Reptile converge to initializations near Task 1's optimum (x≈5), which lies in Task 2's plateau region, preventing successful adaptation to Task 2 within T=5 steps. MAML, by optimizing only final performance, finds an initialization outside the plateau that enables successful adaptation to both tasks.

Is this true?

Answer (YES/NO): NO